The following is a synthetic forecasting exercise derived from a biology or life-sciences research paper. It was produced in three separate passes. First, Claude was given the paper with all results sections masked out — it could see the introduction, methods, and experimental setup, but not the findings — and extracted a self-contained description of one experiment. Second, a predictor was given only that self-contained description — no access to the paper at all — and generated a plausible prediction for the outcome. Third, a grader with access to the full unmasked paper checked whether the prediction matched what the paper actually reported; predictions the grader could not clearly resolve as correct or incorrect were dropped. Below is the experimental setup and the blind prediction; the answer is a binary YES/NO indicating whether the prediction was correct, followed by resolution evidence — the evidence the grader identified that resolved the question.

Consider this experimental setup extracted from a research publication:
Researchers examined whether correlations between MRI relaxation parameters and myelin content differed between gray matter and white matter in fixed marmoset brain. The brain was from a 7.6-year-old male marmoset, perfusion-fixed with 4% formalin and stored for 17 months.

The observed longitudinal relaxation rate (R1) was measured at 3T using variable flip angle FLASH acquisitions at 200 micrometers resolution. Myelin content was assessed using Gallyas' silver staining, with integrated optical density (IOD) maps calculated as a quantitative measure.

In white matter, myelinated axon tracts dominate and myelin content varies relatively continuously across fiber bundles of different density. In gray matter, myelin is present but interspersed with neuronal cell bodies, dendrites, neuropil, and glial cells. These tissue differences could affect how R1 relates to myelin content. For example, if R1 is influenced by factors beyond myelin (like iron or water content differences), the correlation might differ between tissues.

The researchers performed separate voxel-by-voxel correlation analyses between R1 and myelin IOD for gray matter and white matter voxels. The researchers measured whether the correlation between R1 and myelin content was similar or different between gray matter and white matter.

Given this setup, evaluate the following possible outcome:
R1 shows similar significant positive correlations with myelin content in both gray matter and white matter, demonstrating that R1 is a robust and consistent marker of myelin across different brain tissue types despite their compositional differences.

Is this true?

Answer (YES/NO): NO